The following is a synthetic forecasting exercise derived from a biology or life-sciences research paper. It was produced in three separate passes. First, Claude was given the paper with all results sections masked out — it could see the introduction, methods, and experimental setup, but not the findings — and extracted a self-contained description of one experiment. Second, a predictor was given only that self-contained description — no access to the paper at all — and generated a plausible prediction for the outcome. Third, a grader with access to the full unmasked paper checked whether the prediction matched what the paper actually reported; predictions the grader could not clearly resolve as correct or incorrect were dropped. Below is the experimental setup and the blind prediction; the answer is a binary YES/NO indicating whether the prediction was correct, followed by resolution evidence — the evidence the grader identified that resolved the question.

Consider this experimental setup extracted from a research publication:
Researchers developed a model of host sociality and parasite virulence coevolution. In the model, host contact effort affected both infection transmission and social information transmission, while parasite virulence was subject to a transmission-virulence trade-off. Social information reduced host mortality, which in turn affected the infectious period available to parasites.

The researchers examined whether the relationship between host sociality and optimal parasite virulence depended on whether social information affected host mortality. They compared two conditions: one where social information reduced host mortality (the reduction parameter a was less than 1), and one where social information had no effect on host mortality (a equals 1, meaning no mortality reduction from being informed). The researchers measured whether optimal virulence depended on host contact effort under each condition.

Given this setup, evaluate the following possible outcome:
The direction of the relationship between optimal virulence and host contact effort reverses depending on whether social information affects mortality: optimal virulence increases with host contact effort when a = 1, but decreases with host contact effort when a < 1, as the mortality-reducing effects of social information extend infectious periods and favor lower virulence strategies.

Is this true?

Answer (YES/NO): NO